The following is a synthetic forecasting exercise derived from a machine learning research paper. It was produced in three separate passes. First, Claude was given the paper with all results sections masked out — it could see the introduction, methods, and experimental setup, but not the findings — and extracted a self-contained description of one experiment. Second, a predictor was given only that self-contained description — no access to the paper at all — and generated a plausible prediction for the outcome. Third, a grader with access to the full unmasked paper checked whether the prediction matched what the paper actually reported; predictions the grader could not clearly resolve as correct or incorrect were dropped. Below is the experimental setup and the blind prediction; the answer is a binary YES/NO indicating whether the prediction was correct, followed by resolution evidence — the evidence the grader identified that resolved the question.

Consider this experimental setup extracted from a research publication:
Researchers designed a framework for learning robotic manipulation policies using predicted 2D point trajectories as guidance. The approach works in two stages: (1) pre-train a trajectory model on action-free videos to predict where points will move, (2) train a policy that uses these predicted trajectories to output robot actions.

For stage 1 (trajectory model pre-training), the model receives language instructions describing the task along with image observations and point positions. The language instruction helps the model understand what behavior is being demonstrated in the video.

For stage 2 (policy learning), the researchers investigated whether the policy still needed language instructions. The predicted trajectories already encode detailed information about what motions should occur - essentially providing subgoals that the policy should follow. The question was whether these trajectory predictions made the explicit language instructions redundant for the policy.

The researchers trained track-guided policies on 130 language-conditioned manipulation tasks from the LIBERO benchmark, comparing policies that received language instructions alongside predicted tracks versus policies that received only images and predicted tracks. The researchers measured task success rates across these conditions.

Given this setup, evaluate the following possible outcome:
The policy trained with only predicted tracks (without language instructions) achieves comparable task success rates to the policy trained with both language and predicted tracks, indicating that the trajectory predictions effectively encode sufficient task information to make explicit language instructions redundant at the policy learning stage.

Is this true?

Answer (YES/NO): YES